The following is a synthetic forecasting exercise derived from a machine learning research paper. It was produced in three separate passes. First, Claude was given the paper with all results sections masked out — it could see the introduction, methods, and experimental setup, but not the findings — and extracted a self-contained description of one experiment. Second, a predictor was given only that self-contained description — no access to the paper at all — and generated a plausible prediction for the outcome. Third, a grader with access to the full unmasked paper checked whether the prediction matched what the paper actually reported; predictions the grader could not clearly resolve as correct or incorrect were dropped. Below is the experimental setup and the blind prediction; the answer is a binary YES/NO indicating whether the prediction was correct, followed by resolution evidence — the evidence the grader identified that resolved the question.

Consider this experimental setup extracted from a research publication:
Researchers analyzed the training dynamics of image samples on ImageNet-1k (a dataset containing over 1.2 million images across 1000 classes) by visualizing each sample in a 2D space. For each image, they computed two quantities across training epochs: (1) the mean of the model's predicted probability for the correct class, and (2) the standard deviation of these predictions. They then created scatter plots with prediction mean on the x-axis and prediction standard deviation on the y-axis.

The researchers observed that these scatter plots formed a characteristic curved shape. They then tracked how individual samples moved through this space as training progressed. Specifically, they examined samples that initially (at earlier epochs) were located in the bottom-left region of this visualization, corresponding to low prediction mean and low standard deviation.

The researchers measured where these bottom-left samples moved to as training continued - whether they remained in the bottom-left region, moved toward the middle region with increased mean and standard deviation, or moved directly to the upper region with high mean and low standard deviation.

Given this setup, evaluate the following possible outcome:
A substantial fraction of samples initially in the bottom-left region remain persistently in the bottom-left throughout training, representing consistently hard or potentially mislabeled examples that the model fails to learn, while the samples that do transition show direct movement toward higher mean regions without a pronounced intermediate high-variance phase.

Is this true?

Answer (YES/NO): NO